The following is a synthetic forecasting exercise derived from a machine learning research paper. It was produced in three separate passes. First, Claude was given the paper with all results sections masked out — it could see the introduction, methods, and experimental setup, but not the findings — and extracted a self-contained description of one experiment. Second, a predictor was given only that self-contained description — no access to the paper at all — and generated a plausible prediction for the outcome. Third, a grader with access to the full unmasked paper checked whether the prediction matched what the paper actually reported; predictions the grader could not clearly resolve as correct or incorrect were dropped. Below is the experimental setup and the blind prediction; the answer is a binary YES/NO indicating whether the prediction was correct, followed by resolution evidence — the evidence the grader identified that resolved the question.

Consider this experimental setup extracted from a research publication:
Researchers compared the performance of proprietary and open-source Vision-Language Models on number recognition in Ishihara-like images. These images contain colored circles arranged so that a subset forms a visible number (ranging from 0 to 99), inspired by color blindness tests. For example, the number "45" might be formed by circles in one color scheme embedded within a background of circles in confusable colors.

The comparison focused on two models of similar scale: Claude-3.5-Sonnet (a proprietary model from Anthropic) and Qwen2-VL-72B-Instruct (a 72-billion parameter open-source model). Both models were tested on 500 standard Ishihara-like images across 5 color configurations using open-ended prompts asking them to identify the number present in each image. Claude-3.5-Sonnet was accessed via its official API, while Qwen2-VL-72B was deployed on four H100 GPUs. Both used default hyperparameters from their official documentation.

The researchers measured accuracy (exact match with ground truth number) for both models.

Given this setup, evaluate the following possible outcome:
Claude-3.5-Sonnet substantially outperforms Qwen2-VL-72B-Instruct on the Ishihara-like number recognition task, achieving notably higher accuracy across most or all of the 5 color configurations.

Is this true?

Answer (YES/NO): NO